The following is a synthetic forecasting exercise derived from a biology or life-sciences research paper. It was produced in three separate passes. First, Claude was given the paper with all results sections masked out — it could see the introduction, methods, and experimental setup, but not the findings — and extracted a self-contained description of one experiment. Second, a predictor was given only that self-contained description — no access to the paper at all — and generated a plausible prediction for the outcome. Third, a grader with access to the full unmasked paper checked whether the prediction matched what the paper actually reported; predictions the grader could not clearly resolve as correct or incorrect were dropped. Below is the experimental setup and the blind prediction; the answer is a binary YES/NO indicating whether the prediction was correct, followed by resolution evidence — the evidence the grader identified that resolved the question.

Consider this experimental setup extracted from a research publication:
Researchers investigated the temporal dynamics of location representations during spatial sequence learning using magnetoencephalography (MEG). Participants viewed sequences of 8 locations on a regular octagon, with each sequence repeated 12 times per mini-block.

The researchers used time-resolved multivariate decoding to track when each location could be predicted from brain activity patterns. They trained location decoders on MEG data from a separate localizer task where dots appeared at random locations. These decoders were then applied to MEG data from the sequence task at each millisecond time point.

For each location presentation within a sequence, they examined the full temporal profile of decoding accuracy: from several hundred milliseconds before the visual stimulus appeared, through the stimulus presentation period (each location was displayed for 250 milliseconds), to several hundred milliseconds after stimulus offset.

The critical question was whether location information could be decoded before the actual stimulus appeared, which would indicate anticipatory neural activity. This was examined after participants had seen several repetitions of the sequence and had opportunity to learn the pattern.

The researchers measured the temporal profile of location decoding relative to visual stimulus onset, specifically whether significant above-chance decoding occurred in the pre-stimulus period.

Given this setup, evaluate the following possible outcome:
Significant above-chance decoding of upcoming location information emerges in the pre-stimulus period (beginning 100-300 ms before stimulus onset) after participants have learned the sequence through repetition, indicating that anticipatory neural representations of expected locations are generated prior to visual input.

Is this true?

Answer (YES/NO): YES